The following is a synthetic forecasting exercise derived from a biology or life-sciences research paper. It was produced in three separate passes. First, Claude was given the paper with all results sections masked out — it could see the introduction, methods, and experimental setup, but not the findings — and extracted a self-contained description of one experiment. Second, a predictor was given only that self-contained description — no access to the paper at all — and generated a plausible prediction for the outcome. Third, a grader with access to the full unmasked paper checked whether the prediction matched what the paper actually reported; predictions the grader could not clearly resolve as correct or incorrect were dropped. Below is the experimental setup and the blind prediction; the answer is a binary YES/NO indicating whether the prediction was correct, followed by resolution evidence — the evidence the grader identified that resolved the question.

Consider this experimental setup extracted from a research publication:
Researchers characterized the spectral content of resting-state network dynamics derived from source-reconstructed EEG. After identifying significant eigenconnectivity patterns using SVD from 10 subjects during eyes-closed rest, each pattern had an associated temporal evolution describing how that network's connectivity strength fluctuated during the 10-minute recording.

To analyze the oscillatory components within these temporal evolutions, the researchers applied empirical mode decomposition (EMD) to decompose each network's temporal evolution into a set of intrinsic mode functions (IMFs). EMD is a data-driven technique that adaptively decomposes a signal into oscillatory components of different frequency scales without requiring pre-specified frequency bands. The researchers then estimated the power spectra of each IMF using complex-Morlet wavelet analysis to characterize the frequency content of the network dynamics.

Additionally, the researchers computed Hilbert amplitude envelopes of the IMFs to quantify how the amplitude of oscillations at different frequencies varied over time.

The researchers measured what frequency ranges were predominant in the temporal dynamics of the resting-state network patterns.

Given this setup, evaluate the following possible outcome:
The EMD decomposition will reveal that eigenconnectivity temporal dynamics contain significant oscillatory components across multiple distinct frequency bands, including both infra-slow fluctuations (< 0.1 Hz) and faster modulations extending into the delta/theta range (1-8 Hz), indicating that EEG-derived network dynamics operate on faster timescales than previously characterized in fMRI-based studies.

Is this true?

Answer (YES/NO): NO